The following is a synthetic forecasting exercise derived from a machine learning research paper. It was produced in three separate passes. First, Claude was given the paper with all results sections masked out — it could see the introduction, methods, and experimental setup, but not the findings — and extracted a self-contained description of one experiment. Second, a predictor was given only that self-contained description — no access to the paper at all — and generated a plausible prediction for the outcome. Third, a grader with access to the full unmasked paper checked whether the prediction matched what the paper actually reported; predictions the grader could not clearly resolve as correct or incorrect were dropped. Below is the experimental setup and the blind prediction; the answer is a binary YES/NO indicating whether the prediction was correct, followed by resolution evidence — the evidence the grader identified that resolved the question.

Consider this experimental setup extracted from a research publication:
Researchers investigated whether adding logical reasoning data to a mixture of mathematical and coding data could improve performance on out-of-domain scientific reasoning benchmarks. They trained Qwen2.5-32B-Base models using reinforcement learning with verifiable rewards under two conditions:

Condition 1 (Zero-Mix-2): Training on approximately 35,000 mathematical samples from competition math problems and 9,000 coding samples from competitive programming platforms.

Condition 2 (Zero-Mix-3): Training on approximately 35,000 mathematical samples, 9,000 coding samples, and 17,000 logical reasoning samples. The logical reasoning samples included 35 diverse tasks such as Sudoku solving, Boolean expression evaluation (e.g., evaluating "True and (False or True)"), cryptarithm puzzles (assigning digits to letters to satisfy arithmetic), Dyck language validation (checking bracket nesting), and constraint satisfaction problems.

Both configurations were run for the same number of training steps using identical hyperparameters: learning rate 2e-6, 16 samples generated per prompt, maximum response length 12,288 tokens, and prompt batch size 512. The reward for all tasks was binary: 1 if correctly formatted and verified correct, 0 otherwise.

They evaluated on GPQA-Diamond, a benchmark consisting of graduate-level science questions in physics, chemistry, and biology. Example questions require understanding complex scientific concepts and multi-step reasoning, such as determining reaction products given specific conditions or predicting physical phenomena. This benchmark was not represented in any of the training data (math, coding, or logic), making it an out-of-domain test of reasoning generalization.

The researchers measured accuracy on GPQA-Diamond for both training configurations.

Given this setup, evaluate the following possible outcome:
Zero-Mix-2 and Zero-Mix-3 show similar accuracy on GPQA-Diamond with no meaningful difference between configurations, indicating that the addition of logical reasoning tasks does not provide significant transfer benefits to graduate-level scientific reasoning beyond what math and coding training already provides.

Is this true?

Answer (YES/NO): NO